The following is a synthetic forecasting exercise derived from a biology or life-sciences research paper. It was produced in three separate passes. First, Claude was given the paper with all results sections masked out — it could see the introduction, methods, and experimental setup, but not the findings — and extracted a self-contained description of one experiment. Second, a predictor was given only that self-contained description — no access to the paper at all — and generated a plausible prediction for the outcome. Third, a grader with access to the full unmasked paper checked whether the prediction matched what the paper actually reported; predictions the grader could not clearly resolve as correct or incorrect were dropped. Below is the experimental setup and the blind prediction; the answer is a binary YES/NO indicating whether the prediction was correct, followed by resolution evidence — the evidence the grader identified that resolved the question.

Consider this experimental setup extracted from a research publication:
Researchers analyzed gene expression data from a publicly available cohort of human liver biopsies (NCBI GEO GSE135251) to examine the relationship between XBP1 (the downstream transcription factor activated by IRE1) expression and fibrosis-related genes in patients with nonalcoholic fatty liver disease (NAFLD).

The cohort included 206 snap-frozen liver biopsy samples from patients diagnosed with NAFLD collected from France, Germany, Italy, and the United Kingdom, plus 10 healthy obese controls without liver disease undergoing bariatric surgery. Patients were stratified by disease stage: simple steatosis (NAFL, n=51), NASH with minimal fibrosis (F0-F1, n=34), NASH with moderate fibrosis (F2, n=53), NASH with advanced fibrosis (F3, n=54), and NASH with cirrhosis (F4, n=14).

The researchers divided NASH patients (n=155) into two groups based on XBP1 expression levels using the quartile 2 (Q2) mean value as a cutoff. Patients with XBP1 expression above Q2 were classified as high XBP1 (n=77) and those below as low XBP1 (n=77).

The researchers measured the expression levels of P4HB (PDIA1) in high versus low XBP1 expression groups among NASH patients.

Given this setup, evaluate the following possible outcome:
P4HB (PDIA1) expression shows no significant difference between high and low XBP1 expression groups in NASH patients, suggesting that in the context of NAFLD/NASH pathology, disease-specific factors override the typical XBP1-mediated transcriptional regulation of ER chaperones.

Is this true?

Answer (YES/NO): NO